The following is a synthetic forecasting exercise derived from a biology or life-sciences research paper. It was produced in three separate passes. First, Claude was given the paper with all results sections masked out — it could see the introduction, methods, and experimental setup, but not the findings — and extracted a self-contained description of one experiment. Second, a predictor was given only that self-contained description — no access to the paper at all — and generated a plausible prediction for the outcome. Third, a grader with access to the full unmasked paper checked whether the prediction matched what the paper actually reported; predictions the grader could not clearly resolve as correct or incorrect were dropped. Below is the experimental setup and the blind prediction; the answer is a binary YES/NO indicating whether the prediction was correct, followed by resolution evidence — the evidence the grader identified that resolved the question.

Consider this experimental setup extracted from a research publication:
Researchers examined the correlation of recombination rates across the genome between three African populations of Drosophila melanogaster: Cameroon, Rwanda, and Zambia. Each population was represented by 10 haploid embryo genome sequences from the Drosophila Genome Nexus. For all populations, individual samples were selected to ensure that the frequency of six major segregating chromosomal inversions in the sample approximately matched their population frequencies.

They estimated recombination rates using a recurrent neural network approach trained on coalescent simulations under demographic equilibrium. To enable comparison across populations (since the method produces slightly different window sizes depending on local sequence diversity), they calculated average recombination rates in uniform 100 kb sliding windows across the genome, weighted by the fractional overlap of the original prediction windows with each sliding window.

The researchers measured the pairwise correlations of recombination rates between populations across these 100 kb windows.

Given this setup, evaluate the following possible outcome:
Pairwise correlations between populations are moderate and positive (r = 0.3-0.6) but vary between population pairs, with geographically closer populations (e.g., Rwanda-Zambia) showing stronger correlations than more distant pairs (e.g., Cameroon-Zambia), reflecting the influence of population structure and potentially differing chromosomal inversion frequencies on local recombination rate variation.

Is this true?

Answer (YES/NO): NO